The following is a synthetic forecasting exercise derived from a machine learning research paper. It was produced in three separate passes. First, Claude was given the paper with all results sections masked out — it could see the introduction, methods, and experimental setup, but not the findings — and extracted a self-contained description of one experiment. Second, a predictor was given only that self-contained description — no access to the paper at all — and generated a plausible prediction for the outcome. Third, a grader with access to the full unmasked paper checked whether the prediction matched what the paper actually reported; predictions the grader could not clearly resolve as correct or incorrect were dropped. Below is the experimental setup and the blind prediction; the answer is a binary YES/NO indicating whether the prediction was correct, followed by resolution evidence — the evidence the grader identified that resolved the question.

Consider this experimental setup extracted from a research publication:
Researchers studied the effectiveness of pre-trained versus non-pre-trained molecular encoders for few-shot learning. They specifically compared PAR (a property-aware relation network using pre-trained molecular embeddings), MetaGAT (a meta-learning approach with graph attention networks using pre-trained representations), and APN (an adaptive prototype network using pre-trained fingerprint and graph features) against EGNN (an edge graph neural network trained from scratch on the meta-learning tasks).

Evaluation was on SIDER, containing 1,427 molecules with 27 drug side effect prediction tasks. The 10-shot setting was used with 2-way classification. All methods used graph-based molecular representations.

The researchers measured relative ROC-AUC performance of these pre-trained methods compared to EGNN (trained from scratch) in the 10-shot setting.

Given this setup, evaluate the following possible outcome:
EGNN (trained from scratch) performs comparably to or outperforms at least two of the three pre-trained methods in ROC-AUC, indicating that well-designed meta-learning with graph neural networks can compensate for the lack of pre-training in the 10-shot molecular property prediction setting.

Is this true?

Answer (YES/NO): NO